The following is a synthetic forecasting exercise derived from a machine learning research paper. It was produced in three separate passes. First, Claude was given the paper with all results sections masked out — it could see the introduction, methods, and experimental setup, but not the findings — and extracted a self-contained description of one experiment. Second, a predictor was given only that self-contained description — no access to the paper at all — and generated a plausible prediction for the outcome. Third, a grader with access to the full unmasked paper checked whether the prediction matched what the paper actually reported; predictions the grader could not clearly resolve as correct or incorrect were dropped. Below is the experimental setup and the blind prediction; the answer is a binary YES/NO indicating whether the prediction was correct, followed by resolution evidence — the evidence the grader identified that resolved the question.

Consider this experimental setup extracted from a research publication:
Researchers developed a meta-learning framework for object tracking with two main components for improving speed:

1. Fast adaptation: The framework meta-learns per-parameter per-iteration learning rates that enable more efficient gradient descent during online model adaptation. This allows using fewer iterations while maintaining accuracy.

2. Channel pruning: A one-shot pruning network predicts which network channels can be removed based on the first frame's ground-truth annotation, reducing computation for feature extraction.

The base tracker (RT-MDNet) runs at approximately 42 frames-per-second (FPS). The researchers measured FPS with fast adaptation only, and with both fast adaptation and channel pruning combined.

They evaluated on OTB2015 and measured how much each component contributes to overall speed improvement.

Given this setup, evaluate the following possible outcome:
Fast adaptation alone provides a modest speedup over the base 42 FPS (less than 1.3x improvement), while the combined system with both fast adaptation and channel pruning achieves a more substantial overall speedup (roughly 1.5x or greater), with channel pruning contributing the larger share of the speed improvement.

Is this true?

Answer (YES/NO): NO